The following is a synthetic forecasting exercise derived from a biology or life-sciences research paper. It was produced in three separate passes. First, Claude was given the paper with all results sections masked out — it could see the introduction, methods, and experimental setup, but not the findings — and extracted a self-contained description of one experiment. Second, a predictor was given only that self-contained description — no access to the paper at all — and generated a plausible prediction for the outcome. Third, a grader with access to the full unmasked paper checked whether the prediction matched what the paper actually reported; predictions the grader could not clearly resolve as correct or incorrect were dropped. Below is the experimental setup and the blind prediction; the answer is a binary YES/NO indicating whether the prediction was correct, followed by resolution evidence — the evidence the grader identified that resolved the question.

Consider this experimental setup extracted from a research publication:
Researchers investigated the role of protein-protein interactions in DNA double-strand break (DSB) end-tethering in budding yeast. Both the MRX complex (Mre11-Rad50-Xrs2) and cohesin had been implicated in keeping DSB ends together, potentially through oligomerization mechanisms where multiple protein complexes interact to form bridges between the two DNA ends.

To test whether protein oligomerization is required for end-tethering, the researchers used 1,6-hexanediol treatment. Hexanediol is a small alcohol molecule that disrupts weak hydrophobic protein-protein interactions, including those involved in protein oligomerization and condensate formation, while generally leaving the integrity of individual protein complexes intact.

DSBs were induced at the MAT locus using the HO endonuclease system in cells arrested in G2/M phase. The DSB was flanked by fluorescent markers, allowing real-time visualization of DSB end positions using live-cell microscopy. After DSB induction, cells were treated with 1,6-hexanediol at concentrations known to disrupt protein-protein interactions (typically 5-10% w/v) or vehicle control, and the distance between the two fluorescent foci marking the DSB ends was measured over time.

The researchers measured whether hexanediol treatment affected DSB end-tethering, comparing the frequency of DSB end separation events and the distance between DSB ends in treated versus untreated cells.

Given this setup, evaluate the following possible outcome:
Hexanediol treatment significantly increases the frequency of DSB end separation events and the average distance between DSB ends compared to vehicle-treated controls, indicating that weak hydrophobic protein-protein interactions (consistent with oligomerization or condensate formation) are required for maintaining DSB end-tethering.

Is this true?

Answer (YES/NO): YES